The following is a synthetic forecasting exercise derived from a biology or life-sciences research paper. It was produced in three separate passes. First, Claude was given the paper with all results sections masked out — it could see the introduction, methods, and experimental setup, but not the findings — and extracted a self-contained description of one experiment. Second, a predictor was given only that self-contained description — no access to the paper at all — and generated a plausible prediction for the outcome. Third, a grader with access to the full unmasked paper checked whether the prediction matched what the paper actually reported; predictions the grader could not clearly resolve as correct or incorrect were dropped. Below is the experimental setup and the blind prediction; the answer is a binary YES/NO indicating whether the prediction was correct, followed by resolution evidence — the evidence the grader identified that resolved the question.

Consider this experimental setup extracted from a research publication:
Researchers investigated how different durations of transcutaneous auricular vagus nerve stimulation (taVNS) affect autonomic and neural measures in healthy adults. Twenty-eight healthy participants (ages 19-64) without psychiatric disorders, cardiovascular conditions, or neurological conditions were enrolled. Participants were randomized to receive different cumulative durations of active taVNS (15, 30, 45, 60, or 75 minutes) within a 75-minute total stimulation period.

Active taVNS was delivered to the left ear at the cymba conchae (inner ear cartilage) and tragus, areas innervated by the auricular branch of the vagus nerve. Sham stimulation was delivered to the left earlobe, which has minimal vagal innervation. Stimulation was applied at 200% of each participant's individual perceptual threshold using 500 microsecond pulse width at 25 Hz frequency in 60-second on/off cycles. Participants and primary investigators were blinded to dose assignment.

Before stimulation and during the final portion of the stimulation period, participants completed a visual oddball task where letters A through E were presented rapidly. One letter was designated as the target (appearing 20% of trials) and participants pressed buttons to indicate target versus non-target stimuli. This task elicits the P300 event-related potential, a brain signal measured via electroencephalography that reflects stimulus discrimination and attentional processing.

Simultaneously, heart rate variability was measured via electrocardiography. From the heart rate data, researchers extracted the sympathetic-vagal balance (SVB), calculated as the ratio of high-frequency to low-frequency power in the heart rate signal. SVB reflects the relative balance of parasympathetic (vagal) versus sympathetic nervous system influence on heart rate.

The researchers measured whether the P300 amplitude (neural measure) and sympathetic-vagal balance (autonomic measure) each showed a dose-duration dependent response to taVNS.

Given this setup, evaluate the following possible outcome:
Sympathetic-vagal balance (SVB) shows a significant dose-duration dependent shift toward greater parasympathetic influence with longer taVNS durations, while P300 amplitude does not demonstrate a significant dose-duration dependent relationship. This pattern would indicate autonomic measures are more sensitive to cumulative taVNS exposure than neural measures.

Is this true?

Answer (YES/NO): YES